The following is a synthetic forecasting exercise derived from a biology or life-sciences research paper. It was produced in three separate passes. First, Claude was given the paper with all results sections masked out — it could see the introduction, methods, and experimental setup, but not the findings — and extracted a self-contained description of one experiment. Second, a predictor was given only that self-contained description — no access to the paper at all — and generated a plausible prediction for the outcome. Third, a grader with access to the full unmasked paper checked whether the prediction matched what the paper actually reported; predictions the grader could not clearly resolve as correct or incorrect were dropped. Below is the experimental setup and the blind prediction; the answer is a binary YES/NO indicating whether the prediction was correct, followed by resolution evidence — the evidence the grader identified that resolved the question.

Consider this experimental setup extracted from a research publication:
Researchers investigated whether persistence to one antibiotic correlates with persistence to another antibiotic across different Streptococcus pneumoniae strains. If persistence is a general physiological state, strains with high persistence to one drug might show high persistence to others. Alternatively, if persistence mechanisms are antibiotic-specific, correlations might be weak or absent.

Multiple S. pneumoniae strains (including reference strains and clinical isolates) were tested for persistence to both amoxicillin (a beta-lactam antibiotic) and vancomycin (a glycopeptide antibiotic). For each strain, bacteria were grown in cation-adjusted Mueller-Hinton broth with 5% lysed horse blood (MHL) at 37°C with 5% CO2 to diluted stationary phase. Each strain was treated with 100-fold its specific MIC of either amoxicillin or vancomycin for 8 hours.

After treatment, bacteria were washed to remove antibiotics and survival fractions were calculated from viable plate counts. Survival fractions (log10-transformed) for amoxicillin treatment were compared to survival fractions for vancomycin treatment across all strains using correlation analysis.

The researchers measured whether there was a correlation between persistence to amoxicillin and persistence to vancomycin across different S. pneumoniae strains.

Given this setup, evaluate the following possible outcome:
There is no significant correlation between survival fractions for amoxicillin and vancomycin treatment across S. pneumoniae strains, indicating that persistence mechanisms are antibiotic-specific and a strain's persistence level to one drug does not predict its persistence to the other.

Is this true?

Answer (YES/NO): NO